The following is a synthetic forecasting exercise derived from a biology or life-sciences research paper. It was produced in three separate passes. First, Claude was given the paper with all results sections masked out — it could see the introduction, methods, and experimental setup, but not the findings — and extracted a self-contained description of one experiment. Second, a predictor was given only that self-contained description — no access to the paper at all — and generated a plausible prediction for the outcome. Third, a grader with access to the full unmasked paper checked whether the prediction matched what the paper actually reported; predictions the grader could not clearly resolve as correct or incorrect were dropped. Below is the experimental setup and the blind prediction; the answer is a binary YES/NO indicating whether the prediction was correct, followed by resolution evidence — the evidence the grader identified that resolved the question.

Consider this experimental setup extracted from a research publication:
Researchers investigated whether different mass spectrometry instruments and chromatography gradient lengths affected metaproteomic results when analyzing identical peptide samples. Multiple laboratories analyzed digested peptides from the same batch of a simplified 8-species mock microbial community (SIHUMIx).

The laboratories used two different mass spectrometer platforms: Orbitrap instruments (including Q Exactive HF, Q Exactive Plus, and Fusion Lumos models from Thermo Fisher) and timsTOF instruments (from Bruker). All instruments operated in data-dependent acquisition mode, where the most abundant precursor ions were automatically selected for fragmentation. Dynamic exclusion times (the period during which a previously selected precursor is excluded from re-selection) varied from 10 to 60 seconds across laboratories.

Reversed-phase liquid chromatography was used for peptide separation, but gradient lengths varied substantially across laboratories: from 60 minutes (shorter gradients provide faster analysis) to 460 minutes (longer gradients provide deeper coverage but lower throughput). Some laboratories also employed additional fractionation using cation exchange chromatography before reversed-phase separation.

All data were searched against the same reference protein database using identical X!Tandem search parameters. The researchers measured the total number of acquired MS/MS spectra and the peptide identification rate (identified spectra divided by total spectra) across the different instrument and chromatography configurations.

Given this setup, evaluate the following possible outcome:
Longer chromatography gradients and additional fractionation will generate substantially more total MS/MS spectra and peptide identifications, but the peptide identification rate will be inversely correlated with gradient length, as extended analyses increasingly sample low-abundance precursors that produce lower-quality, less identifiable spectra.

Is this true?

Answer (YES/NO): NO